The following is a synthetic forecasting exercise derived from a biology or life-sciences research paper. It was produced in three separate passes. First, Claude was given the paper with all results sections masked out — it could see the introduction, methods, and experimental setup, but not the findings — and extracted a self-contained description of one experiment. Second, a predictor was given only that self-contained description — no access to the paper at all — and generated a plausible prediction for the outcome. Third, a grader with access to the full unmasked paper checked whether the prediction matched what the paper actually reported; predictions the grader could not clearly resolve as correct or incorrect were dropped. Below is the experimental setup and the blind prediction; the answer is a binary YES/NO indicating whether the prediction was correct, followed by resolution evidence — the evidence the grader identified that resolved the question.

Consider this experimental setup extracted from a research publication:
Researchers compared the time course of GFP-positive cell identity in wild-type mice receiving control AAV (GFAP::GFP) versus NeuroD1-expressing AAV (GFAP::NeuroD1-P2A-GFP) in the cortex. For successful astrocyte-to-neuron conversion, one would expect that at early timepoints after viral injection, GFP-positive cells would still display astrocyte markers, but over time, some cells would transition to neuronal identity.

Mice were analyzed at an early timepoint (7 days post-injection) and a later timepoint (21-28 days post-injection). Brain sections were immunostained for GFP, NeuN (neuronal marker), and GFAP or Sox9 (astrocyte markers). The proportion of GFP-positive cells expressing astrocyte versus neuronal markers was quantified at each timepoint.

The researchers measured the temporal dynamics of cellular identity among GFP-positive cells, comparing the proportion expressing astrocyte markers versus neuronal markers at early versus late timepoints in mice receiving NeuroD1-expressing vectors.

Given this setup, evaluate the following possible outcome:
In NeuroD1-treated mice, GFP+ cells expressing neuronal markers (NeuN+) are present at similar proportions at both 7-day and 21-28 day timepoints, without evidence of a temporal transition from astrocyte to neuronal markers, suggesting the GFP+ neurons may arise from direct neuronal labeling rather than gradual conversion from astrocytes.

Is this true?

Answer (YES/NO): NO